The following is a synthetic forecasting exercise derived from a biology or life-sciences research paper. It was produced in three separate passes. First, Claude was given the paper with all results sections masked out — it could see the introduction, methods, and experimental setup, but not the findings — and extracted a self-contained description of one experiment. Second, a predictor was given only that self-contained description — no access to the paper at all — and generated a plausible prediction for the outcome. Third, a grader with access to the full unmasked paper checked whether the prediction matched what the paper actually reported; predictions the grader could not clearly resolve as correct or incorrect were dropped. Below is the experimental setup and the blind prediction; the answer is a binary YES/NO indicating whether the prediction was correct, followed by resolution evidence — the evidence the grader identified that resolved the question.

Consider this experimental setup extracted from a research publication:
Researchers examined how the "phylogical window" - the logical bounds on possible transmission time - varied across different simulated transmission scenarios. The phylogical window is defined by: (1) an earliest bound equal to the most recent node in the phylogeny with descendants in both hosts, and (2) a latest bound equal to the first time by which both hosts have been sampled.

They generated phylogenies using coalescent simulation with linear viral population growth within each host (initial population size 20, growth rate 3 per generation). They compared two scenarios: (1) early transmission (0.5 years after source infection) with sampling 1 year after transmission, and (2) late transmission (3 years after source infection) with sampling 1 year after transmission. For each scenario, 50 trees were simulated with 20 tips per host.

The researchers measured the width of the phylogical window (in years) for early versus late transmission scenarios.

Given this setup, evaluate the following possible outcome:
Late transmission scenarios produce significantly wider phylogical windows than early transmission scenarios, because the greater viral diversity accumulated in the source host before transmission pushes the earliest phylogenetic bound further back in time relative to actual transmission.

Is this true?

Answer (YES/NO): YES